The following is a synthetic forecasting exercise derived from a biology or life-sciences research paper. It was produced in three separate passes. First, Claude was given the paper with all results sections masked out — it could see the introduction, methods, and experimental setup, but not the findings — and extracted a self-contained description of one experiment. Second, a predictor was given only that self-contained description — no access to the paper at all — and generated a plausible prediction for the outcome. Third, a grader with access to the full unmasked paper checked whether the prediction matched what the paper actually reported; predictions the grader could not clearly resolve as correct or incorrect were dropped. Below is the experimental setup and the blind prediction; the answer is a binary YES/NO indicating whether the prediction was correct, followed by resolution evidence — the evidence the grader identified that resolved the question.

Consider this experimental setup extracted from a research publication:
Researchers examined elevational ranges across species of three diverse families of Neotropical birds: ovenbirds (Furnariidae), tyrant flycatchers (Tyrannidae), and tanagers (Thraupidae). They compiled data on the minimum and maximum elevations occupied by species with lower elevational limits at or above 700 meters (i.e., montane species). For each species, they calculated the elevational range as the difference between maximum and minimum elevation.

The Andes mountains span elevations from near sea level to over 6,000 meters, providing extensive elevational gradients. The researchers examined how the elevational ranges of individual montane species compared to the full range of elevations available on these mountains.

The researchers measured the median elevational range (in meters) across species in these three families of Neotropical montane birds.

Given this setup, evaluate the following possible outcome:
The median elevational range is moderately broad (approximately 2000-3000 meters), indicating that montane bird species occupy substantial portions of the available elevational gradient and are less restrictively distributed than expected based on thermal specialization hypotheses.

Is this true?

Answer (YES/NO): NO